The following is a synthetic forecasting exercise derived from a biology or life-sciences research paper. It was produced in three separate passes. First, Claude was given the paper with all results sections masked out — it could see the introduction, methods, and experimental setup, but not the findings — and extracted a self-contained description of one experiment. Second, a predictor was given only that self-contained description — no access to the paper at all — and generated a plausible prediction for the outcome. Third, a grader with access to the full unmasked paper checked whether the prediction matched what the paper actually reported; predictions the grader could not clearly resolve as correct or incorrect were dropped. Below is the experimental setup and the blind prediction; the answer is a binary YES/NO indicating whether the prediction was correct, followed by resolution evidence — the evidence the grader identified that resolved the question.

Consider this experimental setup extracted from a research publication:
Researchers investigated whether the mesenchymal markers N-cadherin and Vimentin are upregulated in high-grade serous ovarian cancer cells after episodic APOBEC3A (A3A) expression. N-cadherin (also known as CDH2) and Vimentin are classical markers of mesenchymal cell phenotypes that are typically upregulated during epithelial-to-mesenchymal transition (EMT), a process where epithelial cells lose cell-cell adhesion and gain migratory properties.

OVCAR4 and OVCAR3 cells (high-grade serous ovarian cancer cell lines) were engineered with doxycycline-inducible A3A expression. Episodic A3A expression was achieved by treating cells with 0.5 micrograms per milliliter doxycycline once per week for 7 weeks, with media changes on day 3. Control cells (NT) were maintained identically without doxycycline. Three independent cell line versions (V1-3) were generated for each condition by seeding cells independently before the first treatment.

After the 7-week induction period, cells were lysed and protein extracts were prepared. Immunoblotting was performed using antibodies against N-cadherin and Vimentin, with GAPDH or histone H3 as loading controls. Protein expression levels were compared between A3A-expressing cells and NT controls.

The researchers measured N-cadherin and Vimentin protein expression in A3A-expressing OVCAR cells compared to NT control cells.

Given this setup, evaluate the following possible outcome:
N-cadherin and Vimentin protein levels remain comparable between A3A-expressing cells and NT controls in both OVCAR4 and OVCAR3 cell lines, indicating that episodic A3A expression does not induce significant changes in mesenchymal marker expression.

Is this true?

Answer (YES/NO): NO